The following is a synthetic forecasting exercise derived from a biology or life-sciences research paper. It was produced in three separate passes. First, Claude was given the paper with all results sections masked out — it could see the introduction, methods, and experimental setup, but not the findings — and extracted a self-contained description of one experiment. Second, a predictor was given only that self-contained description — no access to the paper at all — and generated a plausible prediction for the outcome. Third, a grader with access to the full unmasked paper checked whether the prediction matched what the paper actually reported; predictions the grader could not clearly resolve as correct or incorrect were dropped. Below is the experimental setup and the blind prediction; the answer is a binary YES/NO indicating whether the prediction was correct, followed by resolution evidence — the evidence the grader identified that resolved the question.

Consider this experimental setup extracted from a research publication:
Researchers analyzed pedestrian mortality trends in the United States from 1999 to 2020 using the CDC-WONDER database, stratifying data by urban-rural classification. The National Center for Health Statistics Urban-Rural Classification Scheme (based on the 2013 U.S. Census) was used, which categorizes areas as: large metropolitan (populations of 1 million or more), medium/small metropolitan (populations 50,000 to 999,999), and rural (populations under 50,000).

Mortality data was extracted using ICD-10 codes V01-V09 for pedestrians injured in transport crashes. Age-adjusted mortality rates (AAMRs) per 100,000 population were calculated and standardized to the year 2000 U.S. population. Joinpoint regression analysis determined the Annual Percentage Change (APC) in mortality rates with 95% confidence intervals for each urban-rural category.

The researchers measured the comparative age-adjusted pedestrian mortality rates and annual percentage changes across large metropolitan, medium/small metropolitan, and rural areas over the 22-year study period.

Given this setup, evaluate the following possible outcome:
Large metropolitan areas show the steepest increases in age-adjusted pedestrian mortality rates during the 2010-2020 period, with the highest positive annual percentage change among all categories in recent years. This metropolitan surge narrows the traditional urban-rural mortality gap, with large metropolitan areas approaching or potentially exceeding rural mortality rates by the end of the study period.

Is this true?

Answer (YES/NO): NO